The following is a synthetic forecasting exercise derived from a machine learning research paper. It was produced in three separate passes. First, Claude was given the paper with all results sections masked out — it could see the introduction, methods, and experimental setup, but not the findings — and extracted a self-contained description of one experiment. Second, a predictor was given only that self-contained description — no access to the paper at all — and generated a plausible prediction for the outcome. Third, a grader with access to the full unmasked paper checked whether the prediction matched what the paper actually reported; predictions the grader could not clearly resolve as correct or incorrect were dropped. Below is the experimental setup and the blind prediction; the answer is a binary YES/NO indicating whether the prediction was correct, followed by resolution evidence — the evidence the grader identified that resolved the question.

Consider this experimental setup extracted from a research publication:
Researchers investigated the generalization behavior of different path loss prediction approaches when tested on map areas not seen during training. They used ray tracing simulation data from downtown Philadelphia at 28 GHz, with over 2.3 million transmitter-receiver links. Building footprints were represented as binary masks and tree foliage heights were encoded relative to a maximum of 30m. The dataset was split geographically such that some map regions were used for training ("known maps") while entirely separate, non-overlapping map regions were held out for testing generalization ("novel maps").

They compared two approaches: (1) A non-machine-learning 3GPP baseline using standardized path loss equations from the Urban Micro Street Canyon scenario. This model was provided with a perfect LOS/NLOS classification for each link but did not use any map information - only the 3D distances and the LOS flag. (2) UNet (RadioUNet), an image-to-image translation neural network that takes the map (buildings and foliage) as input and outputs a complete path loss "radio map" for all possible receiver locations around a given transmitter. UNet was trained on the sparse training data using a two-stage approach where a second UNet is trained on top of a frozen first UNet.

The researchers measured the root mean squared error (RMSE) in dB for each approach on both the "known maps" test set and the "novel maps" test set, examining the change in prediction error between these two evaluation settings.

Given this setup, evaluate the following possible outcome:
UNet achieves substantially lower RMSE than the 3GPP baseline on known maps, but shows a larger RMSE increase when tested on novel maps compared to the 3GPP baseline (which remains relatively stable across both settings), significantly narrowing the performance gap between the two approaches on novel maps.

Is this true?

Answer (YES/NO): YES